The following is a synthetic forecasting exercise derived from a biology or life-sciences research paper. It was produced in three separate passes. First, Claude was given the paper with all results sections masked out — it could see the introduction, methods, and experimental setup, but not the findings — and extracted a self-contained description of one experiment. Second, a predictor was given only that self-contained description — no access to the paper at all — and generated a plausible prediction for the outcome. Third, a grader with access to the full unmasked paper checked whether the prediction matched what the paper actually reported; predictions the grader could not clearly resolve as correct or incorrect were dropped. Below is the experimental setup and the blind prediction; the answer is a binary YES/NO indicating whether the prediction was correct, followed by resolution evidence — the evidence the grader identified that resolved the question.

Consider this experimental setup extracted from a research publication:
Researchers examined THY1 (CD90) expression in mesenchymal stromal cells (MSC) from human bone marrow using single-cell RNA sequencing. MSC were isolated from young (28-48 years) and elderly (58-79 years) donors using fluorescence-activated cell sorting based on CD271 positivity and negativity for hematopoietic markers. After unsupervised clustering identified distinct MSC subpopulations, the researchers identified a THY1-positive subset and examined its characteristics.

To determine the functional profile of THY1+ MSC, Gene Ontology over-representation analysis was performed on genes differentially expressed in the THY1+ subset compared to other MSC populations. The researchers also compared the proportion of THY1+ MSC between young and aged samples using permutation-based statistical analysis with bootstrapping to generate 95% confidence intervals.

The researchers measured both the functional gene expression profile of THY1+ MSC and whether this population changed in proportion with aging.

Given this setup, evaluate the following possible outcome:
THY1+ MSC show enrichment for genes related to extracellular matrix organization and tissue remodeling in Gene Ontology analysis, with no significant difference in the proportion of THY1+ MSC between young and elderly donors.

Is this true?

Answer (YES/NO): NO